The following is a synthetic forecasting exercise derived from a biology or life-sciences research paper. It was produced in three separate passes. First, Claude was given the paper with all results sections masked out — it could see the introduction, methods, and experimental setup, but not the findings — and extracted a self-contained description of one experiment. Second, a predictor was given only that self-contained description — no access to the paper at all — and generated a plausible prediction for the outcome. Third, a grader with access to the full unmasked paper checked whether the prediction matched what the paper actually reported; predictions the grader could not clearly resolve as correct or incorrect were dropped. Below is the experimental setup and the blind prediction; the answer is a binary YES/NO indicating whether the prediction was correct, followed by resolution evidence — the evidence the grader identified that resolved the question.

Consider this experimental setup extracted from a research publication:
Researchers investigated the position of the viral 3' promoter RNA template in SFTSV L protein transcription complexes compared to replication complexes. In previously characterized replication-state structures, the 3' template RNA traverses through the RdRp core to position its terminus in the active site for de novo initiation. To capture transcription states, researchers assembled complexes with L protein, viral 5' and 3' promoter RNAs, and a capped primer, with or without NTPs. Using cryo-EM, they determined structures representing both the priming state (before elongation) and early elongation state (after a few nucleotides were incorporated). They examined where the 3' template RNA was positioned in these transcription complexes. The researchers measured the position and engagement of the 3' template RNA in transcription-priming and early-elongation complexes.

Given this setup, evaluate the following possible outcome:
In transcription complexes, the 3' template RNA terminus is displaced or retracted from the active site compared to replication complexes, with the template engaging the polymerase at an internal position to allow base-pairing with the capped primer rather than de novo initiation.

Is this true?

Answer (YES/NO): NO